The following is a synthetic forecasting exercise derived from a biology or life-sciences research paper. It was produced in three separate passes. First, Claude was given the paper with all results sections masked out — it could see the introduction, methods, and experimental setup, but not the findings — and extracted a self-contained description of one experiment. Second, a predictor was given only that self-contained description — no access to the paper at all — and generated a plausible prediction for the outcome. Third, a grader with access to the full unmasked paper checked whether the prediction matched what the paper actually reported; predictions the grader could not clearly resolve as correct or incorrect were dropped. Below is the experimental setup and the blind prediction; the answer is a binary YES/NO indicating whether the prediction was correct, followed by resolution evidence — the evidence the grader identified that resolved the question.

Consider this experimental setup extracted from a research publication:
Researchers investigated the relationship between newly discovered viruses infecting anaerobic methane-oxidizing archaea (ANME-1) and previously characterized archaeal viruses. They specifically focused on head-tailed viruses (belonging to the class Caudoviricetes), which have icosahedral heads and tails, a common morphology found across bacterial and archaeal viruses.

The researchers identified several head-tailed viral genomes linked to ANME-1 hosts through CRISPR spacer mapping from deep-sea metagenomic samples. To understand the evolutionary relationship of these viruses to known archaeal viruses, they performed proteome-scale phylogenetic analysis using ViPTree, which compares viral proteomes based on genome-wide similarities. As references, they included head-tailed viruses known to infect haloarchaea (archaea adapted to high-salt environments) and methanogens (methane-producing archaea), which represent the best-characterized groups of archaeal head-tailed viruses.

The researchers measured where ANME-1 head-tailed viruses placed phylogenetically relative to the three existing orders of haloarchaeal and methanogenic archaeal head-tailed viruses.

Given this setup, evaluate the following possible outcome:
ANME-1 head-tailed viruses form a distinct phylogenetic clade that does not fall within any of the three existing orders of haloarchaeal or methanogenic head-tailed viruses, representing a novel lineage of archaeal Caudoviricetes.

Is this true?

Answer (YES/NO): YES